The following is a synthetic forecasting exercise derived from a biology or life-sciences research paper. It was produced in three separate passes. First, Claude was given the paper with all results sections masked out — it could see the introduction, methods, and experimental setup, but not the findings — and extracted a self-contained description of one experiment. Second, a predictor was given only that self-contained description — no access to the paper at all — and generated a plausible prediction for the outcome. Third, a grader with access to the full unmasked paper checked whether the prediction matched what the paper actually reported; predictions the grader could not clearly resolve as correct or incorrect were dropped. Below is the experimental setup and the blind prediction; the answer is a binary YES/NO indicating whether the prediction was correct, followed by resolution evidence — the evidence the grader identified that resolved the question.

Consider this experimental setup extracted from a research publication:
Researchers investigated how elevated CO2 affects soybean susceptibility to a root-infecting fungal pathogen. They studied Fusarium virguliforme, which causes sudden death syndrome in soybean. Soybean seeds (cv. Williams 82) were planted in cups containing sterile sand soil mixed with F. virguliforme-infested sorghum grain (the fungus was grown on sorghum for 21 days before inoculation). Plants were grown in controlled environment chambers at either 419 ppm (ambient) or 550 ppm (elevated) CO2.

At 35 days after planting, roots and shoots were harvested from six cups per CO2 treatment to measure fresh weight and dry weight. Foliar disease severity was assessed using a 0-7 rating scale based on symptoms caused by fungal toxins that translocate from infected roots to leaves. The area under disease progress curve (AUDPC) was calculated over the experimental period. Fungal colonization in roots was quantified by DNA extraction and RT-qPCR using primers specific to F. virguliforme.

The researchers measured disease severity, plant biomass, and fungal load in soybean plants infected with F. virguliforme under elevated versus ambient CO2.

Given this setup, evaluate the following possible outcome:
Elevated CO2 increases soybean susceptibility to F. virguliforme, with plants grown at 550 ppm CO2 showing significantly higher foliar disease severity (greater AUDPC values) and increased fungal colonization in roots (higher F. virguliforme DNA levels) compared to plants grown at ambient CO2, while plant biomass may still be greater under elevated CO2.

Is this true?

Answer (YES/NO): NO